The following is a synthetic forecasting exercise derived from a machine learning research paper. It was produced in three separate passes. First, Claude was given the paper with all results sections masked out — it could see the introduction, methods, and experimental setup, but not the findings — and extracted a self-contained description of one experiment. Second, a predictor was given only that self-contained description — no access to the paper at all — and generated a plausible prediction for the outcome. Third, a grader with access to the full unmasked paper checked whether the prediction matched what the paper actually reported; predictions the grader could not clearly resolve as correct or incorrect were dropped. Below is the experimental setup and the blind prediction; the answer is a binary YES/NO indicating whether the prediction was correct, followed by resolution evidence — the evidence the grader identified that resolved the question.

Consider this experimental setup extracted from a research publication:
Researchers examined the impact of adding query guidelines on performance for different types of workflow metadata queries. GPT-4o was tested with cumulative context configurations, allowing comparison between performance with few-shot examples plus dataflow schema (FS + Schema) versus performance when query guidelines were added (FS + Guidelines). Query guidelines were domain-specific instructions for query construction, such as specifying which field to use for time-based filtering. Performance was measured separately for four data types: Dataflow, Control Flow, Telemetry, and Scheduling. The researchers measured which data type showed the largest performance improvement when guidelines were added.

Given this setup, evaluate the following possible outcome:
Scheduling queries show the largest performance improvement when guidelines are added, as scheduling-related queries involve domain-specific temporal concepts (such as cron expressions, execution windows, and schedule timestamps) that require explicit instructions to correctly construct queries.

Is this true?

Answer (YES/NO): NO